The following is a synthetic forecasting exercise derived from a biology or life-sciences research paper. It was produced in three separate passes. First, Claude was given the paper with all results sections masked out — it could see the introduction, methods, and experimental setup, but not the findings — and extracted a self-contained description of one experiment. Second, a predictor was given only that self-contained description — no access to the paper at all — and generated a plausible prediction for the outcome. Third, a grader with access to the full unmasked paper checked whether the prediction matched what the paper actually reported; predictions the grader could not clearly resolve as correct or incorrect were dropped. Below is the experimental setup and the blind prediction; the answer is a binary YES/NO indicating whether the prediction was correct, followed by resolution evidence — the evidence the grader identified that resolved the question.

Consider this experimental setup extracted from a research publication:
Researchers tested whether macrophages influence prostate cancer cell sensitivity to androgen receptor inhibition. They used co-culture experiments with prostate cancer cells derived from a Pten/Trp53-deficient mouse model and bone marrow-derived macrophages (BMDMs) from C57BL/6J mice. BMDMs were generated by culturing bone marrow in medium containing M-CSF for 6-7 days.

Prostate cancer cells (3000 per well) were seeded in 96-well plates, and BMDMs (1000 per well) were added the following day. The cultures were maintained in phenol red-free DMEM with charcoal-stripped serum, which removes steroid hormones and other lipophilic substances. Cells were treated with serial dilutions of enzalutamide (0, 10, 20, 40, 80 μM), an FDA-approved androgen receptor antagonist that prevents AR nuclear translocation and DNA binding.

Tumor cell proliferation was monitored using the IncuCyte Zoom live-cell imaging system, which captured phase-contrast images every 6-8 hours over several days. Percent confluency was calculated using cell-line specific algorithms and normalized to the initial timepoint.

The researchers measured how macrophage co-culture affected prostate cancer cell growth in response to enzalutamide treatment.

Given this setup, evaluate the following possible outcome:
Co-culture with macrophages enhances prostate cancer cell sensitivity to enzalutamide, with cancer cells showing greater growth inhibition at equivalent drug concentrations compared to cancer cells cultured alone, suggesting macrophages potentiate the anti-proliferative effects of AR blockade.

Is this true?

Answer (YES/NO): NO